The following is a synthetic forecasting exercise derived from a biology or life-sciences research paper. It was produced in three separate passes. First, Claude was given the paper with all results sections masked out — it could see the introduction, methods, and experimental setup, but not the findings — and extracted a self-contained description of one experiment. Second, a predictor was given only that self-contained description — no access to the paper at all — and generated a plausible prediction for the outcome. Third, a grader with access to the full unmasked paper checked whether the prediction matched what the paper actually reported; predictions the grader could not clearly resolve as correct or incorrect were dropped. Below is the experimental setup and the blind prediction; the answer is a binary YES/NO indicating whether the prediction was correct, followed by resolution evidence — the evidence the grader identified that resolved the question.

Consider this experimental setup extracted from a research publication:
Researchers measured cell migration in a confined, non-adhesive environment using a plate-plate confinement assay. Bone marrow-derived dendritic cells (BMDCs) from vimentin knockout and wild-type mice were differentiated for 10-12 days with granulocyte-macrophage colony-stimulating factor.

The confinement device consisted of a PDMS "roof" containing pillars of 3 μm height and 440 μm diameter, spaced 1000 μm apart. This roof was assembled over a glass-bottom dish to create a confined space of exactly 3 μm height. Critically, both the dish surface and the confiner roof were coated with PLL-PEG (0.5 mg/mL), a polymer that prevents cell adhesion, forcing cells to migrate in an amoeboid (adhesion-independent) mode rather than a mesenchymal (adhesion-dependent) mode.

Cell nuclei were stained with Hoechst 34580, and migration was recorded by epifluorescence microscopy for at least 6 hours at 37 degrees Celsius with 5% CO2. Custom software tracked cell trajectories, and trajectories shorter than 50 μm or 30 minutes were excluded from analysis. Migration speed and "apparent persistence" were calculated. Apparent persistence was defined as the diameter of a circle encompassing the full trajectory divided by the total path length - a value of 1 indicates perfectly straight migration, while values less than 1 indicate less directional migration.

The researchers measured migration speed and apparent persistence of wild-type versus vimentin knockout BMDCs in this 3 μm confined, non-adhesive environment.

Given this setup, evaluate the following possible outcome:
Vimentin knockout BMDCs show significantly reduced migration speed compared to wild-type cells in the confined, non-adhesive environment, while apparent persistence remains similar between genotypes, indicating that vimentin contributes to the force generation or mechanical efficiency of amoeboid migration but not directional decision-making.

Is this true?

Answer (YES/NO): YES